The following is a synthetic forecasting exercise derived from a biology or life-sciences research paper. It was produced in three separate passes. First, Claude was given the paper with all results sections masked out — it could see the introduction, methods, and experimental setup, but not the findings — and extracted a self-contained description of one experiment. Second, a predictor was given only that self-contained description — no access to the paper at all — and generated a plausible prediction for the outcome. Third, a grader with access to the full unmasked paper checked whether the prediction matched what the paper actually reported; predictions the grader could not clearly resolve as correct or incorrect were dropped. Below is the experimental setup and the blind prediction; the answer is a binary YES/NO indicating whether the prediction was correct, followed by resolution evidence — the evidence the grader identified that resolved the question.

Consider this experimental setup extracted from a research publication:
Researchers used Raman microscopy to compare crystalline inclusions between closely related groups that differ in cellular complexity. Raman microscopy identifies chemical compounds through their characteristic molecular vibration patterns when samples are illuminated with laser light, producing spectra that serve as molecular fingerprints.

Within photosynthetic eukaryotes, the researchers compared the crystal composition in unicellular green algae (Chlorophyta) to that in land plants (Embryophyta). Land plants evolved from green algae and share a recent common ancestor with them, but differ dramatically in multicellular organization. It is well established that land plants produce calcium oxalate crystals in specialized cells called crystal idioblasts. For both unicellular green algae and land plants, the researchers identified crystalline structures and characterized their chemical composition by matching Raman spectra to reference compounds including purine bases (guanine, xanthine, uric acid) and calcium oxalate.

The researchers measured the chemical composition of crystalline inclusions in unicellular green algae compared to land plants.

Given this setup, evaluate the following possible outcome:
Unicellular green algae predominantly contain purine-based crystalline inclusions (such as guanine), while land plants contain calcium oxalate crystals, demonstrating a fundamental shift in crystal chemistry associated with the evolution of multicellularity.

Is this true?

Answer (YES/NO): YES